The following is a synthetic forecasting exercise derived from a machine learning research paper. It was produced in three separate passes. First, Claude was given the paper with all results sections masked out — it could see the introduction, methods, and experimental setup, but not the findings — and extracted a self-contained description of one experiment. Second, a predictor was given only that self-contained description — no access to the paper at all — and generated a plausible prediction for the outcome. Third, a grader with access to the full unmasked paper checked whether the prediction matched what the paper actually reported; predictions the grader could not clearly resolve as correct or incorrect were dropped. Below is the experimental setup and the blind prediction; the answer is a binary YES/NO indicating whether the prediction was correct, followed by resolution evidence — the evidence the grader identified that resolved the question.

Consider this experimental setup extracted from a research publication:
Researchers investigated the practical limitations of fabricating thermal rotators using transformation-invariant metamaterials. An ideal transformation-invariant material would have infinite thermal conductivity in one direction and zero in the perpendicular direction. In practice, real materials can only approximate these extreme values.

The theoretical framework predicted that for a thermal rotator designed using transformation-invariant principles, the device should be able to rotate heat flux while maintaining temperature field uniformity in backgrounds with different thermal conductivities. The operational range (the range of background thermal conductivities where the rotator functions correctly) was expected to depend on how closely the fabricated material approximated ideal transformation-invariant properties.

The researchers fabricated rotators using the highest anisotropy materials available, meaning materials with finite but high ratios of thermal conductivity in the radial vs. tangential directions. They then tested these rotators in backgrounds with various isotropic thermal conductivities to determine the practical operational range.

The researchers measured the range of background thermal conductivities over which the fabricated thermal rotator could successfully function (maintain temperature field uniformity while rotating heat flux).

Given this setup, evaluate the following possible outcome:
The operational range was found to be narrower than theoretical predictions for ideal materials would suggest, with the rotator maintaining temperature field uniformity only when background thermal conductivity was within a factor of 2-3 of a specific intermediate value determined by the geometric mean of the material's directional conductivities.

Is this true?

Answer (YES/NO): NO